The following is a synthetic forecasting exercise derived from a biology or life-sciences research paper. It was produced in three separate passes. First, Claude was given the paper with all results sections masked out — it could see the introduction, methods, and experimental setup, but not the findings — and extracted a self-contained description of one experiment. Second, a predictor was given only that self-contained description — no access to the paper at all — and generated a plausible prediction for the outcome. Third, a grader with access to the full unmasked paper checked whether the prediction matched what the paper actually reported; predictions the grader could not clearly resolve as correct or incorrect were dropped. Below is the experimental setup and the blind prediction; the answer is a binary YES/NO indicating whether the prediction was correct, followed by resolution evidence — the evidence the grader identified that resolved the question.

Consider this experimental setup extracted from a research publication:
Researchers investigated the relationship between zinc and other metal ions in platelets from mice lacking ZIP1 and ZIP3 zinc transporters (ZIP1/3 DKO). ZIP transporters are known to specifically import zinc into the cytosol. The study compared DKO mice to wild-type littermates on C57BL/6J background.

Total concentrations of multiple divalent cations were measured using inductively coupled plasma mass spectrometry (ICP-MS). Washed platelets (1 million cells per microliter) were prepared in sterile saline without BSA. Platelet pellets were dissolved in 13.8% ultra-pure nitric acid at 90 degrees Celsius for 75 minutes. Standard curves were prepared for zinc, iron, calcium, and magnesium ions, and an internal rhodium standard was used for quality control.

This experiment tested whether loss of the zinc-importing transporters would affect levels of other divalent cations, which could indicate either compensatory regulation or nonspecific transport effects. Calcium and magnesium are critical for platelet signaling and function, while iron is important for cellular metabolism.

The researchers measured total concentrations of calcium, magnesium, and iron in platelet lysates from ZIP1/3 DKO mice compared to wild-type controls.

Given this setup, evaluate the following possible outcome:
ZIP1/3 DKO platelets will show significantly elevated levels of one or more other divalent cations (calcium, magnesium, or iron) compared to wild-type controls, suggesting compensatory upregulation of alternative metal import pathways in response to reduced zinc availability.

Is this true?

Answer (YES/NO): NO